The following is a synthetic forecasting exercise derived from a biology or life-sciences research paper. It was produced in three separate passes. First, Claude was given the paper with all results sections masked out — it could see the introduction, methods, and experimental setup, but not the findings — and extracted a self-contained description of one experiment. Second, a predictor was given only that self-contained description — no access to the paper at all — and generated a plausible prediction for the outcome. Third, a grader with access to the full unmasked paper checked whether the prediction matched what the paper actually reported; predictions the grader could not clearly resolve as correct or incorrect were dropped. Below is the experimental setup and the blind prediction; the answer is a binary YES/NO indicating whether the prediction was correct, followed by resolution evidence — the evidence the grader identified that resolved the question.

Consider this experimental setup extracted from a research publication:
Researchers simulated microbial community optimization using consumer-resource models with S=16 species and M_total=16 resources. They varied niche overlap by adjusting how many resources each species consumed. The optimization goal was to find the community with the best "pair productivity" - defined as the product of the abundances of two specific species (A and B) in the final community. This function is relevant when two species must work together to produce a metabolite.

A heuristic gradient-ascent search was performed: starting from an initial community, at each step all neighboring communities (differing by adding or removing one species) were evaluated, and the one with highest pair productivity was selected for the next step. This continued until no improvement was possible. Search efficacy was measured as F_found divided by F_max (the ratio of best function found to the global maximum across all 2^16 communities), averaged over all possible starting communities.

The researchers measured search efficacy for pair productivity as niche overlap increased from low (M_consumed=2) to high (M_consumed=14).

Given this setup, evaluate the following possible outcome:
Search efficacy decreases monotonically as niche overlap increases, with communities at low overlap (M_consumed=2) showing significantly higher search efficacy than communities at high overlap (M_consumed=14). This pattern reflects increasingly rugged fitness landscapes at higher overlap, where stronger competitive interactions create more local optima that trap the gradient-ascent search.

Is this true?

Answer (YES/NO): YES